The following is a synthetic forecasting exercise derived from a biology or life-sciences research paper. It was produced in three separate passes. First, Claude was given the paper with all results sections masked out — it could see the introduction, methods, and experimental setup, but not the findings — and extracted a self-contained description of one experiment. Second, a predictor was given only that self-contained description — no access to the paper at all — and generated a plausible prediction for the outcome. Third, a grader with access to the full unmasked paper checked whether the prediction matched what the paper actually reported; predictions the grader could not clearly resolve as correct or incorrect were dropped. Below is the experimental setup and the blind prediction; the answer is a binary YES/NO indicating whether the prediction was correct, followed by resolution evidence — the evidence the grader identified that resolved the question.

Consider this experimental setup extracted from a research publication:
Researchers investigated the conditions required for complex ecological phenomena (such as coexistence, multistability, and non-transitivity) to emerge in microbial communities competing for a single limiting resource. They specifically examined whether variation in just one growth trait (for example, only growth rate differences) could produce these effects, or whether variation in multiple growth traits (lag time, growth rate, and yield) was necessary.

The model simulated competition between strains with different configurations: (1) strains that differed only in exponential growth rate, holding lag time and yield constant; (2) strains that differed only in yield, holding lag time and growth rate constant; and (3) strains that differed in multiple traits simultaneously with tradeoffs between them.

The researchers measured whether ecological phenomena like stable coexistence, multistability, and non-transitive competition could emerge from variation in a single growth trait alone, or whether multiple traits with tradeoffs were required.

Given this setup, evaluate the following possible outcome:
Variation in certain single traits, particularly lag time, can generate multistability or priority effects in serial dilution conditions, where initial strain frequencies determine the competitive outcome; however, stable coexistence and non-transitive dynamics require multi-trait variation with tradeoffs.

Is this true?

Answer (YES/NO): NO